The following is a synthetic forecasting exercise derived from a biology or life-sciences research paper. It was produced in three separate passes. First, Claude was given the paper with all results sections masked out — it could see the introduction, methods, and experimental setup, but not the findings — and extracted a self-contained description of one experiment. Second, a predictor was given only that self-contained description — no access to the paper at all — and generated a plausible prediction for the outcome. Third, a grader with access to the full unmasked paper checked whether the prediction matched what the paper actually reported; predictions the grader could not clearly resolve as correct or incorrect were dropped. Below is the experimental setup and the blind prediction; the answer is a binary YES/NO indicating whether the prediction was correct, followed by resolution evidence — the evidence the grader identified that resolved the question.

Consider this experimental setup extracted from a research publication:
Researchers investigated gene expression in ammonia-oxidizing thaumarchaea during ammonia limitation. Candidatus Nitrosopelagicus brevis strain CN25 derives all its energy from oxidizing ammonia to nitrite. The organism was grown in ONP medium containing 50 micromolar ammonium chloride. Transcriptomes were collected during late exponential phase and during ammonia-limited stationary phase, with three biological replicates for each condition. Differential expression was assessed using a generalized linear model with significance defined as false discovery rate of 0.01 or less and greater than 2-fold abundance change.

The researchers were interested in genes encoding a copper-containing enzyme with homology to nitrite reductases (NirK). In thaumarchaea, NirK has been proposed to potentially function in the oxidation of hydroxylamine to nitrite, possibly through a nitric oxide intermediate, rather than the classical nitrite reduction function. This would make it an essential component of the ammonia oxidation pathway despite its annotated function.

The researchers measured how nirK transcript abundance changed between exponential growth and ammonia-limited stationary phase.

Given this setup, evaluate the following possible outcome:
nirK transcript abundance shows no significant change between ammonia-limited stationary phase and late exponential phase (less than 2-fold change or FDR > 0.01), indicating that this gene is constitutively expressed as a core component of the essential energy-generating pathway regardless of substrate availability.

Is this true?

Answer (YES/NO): NO